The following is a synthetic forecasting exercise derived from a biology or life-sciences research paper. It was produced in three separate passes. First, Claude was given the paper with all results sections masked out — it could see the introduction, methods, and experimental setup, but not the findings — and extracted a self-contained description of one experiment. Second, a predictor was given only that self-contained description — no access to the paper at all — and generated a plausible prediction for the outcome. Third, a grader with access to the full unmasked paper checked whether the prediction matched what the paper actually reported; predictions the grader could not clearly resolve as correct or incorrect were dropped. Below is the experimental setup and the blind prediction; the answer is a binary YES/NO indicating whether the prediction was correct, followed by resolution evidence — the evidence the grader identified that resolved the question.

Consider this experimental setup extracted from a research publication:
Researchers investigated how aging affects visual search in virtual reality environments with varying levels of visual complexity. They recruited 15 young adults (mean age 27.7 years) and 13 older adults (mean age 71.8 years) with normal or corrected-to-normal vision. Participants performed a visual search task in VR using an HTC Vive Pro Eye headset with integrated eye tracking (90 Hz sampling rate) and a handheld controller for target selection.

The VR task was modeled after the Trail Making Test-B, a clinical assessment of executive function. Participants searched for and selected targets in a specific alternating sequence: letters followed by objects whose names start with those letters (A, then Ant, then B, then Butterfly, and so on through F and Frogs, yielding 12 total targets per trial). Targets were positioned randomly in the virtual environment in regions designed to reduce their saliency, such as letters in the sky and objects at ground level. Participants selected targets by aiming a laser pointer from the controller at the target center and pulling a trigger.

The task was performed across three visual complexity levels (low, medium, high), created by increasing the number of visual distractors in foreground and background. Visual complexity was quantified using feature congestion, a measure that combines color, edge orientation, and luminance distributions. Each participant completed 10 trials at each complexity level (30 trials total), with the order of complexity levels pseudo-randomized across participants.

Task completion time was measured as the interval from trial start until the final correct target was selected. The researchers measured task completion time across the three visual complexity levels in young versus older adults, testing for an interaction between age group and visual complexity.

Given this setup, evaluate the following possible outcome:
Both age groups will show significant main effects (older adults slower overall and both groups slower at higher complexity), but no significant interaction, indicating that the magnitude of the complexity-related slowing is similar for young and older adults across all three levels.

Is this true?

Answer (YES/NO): NO